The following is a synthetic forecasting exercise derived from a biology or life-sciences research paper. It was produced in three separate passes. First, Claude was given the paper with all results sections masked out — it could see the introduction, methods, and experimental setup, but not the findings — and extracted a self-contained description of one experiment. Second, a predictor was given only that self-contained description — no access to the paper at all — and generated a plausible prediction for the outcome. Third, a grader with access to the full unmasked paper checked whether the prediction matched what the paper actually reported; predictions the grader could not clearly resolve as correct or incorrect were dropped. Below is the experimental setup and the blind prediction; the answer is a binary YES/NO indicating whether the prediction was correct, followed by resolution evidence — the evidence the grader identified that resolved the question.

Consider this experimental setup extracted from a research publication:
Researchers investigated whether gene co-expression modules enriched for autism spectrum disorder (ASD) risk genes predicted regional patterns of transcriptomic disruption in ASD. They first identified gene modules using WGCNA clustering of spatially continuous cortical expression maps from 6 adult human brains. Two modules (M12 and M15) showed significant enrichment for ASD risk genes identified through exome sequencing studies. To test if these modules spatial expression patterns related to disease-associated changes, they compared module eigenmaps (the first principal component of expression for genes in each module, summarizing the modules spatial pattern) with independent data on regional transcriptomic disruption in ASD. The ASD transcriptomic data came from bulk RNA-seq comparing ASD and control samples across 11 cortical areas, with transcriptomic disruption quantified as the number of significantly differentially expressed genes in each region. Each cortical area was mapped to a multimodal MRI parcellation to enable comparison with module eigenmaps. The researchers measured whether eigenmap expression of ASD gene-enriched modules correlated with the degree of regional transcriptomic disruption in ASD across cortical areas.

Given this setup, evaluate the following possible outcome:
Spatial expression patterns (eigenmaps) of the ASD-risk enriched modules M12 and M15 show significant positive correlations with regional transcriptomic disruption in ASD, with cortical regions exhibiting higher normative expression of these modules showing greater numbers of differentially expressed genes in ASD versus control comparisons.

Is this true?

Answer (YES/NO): NO